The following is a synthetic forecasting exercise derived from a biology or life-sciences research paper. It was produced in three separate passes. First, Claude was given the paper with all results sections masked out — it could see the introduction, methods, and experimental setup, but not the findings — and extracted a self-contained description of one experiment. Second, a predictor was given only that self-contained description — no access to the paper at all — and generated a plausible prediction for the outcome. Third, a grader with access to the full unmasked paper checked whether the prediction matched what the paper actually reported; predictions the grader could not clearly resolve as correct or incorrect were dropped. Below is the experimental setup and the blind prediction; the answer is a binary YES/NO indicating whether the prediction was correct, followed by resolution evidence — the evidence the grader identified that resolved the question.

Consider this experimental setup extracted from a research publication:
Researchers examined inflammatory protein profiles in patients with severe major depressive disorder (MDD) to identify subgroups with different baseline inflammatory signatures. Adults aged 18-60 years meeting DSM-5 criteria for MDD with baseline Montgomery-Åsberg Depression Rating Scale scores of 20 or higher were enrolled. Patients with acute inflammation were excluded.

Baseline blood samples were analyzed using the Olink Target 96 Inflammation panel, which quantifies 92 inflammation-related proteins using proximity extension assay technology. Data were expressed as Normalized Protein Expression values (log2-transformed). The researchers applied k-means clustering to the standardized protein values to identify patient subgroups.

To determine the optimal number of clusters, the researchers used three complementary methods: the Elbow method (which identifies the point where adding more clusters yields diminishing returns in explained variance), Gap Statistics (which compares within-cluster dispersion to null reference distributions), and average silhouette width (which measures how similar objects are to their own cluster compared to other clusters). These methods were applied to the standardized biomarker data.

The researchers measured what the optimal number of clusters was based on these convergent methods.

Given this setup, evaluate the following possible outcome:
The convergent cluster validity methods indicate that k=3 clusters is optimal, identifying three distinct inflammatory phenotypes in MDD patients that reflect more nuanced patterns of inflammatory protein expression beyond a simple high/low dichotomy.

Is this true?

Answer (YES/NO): NO